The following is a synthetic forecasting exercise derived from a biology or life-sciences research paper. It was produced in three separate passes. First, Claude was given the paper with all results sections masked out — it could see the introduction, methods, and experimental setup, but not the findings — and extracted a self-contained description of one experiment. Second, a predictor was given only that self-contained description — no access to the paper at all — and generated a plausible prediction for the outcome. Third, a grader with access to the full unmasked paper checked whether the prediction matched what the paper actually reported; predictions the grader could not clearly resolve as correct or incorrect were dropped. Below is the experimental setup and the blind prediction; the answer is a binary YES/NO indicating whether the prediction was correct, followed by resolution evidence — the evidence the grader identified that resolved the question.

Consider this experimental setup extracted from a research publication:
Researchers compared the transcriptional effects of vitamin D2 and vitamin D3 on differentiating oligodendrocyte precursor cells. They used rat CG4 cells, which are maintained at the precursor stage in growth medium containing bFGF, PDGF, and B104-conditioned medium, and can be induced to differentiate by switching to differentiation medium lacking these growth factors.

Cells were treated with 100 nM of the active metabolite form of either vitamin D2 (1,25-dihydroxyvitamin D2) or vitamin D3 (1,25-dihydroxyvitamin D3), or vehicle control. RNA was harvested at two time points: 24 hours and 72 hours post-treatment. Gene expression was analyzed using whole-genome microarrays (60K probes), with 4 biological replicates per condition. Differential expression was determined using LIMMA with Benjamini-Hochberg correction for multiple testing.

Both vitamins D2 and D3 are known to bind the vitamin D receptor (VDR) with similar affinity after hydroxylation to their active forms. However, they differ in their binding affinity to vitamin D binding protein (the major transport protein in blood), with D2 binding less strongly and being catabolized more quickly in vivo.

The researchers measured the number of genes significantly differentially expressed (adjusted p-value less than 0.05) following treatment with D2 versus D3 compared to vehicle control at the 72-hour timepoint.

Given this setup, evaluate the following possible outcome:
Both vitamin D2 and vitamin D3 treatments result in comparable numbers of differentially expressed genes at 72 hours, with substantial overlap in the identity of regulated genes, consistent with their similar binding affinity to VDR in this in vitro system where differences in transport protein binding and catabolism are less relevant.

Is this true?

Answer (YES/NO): YES